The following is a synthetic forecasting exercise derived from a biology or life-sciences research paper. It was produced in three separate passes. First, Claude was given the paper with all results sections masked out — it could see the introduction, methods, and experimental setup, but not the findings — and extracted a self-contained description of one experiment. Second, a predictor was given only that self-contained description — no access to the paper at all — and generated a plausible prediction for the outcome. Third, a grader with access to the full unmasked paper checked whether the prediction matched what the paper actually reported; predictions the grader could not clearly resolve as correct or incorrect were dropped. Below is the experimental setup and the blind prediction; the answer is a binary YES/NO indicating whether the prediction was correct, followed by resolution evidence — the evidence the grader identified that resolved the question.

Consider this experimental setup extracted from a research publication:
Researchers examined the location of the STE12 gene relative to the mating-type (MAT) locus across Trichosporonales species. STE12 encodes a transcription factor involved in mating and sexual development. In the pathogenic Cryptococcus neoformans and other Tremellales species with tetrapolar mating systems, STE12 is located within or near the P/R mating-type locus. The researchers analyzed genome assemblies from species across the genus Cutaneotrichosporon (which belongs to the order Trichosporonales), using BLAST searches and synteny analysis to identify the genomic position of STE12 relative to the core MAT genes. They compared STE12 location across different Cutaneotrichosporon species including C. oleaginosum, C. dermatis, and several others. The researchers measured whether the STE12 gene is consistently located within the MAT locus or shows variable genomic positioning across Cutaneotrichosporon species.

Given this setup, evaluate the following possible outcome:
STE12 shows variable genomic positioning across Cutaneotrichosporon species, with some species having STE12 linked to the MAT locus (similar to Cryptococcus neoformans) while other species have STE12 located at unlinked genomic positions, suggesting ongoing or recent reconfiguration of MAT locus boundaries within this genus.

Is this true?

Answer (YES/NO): NO